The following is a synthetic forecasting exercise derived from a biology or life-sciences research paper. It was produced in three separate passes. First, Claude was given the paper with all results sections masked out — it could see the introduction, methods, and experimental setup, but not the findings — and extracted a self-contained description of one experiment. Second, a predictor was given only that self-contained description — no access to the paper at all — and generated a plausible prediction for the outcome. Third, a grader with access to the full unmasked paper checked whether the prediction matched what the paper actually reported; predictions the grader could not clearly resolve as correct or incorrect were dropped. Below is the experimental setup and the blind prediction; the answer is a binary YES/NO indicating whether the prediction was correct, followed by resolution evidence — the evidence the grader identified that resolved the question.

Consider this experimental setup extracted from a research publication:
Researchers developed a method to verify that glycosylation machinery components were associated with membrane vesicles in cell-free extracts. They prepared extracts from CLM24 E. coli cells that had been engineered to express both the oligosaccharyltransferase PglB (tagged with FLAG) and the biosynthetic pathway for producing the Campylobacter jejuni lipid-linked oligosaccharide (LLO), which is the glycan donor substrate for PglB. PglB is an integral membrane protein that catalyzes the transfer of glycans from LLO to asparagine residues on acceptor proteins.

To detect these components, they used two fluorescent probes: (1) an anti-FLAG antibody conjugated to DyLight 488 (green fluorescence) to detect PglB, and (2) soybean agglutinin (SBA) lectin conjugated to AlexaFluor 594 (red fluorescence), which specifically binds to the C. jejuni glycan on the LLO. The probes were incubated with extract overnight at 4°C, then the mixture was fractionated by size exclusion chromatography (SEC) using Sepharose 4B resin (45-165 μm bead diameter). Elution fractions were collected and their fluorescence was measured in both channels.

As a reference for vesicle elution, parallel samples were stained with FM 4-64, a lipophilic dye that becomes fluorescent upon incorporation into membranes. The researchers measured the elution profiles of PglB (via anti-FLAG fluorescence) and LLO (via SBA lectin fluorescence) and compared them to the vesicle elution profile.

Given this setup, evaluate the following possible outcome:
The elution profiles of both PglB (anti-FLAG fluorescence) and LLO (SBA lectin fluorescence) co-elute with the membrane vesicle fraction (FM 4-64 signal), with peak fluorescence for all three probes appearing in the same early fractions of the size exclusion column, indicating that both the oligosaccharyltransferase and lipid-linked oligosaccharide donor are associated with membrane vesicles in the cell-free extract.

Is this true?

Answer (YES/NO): YES